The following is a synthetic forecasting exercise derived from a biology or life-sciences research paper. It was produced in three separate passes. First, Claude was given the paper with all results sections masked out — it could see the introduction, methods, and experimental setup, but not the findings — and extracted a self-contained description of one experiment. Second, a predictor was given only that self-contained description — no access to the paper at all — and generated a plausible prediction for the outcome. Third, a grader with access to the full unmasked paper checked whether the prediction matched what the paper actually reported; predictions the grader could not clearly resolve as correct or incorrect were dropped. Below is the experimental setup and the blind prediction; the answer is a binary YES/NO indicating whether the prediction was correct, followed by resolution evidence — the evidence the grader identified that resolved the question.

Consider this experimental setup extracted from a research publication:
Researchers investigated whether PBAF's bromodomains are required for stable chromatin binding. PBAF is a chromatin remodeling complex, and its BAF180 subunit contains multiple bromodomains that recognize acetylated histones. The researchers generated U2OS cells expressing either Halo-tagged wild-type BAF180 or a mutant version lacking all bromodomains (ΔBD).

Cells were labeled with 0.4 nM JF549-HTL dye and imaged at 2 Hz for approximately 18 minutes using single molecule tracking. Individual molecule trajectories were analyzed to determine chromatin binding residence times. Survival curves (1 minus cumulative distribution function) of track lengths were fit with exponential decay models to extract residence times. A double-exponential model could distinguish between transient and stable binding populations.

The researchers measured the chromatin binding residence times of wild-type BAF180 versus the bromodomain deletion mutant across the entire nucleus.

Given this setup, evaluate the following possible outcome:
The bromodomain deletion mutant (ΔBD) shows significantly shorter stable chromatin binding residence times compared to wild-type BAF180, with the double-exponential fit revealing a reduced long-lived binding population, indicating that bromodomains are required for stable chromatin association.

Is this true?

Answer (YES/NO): YES